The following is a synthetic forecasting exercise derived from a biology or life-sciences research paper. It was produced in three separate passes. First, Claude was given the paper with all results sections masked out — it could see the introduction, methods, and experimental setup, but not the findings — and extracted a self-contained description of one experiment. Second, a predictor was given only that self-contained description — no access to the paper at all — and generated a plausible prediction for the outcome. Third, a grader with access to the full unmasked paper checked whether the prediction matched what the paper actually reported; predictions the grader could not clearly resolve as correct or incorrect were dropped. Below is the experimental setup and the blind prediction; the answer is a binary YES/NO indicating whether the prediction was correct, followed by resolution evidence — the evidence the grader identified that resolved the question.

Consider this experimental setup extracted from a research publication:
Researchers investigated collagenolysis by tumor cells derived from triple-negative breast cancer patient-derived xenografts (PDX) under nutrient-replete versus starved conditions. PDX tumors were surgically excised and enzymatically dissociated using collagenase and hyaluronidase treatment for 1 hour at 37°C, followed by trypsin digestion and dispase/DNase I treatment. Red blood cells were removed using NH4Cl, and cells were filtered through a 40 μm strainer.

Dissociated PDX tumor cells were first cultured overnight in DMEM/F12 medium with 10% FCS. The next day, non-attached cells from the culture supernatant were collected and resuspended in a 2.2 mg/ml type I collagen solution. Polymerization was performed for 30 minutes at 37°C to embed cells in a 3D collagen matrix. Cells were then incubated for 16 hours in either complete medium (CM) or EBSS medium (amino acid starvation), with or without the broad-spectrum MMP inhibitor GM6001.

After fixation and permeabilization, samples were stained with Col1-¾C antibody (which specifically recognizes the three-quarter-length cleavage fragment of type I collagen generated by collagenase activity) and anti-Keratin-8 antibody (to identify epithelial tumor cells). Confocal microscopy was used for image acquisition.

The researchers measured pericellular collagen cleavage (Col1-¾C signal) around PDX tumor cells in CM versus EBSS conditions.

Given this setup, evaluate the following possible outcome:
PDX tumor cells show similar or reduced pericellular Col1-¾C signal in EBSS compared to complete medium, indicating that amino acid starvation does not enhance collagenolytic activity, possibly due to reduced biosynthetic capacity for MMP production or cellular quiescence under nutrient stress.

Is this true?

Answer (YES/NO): NO